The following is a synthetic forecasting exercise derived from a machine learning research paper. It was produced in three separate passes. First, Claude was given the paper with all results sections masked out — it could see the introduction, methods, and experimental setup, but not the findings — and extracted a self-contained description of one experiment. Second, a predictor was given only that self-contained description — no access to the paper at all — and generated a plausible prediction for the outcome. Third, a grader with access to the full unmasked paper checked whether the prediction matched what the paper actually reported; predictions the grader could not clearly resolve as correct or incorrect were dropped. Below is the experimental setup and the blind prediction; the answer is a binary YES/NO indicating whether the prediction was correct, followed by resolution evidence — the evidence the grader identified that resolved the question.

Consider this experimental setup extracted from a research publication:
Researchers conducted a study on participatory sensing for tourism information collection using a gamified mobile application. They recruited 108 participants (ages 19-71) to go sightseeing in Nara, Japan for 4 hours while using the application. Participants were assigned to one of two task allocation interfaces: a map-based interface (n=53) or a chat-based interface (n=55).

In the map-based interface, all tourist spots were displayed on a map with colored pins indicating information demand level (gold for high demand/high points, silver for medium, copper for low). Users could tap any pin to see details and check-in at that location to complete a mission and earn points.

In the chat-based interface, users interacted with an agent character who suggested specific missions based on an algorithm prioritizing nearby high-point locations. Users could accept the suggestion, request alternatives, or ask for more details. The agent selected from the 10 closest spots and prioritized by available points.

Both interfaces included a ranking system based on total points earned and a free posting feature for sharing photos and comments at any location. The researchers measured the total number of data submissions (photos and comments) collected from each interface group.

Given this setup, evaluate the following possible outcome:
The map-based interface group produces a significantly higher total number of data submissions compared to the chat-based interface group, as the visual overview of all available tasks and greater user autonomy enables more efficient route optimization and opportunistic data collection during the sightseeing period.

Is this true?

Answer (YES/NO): NO